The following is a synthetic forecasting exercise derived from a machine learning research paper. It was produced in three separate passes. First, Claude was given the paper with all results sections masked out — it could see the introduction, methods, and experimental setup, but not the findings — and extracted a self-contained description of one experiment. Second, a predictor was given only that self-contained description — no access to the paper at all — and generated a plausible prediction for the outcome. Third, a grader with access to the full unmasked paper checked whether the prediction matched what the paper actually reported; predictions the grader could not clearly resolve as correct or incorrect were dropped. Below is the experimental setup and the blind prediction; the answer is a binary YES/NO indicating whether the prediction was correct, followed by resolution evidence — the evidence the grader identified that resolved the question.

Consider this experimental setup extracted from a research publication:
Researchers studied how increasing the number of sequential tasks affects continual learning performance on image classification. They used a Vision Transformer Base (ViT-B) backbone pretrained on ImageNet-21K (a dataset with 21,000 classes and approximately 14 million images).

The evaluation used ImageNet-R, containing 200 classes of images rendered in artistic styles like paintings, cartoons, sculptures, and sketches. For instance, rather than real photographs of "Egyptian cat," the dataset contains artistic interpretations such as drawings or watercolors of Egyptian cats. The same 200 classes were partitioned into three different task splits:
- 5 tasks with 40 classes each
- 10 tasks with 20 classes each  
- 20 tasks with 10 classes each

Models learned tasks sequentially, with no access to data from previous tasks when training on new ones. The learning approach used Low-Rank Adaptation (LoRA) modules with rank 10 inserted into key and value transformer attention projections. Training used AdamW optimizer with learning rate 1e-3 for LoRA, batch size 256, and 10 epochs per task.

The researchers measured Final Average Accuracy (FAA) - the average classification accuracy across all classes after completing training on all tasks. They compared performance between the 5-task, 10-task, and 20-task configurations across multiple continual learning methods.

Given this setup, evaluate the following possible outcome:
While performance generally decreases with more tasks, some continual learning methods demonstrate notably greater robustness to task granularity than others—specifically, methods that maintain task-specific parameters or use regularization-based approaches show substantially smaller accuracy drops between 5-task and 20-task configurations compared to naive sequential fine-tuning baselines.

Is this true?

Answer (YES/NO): YES